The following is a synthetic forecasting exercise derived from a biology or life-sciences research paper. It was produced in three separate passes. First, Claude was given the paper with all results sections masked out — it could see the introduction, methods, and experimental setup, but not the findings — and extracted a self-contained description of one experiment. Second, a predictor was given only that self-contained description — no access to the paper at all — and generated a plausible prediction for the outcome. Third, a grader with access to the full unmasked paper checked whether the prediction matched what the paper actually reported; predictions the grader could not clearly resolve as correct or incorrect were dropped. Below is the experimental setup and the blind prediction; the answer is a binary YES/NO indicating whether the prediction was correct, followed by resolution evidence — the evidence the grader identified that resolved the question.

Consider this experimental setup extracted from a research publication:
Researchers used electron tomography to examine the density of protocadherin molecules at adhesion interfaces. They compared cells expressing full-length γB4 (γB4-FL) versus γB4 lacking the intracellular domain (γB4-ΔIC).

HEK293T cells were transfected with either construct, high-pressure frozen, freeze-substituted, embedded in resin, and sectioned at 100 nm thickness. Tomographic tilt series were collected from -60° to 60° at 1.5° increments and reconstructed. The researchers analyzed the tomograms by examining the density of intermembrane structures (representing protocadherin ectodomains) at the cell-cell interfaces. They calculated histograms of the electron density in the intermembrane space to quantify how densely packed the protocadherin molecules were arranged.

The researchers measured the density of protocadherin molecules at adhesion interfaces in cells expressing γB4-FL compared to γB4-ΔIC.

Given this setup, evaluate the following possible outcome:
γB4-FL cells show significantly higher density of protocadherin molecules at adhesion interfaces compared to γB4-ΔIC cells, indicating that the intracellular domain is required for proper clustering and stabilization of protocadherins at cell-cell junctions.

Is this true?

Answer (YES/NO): NO